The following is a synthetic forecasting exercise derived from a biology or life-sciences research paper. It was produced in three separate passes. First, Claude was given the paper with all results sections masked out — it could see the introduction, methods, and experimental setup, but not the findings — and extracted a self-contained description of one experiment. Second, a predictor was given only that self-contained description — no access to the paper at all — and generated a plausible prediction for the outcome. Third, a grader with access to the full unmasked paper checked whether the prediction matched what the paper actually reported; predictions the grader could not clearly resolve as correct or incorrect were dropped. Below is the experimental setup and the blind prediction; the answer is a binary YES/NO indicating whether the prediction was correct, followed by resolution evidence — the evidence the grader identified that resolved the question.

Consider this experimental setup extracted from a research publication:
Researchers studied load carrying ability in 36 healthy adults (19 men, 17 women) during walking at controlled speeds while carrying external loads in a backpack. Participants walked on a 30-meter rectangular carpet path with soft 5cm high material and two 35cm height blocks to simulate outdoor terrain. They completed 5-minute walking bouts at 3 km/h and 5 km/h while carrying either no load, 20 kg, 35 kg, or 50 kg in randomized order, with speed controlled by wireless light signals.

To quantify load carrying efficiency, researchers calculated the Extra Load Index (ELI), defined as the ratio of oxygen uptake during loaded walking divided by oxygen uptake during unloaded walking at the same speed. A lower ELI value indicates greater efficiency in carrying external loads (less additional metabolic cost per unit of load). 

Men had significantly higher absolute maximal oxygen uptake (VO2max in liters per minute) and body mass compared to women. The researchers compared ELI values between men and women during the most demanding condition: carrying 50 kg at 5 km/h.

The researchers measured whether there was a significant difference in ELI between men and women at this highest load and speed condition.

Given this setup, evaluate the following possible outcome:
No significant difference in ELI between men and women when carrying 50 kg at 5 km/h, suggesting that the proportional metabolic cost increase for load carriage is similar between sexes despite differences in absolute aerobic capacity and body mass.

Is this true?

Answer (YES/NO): NO